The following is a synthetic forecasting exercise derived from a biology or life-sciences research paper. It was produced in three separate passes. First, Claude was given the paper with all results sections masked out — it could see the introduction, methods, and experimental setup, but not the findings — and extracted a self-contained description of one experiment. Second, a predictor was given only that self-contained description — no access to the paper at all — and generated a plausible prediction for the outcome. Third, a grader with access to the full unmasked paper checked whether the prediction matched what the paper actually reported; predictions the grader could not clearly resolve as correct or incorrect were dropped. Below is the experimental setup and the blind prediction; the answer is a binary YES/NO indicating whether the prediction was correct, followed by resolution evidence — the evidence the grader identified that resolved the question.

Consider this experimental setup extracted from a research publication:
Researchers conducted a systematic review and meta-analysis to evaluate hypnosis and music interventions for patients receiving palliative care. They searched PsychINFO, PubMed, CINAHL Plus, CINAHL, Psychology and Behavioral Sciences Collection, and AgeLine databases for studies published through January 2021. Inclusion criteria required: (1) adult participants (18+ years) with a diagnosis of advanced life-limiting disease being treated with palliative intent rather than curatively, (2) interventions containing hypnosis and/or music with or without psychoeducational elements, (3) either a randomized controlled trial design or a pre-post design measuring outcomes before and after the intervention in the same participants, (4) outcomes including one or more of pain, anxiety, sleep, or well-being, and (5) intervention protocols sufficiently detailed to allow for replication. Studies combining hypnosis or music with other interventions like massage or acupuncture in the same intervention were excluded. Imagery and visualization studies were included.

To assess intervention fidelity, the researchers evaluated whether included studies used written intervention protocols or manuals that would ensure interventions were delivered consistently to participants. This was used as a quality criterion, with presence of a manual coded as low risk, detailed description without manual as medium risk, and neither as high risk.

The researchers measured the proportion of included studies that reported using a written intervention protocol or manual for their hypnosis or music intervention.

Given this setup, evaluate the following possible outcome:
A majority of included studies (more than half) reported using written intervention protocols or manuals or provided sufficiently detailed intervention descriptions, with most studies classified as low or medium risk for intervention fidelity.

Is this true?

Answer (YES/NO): YES